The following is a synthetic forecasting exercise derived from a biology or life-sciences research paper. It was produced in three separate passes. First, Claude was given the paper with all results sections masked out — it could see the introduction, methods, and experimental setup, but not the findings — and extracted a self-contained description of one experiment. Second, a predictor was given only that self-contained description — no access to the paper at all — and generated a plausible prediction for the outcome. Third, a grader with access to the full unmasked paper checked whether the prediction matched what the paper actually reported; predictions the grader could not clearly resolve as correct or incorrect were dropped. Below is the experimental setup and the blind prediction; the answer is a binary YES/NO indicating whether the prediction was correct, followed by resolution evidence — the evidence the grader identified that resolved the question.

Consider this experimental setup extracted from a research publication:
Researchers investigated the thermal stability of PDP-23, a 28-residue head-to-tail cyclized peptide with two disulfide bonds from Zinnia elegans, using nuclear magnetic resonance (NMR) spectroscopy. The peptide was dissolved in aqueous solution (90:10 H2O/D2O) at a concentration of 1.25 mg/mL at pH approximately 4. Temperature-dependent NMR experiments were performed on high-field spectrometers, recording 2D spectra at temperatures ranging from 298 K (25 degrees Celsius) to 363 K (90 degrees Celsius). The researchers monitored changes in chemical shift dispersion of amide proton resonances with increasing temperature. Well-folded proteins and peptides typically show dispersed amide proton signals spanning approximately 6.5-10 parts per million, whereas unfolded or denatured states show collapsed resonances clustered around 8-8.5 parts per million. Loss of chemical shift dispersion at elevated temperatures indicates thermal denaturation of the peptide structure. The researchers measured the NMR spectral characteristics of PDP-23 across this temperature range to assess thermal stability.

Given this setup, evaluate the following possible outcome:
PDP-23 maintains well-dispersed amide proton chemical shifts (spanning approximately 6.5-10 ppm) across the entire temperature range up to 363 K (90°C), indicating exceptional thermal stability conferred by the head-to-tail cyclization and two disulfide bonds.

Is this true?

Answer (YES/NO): YES